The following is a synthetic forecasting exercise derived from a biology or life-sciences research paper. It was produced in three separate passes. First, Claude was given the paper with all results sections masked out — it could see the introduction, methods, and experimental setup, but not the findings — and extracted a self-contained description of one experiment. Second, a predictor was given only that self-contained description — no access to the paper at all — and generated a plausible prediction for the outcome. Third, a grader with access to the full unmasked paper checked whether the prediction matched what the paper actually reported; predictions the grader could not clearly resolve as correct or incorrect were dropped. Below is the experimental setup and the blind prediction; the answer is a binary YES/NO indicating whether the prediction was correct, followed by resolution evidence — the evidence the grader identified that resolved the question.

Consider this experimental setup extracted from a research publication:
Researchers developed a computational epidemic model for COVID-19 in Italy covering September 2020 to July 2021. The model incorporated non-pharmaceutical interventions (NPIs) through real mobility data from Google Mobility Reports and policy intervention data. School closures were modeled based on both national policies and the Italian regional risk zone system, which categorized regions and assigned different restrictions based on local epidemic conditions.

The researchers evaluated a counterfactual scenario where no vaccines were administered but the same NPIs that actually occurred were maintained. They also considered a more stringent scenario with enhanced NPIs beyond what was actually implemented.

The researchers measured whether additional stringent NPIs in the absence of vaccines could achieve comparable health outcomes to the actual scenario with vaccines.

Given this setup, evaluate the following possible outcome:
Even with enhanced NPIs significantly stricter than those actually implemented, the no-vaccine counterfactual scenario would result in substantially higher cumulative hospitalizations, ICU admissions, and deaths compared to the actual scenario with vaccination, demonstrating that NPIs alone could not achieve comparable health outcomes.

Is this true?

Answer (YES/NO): YES